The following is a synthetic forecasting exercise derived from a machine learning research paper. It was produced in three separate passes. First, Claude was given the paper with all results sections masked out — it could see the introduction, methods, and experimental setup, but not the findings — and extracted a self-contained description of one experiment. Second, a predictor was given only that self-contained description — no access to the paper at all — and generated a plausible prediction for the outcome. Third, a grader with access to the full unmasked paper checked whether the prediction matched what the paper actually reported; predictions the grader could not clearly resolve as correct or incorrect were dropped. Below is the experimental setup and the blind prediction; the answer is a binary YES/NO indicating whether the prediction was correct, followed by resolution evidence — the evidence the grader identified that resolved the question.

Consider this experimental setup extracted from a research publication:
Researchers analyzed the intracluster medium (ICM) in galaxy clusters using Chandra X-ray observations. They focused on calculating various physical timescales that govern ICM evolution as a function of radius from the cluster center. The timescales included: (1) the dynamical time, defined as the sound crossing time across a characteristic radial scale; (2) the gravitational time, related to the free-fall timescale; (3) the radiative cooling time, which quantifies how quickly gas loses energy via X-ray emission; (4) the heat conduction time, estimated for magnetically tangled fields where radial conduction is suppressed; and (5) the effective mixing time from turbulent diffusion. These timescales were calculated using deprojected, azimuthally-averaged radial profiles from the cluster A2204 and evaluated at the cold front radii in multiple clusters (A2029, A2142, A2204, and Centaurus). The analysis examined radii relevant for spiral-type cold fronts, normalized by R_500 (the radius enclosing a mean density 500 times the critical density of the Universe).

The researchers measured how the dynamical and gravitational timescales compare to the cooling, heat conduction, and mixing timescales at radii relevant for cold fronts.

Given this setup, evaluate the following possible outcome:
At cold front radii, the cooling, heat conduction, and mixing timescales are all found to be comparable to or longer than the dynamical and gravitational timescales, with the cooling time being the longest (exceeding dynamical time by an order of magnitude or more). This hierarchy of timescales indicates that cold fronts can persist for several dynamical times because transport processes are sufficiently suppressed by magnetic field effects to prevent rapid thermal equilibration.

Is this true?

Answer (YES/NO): NO